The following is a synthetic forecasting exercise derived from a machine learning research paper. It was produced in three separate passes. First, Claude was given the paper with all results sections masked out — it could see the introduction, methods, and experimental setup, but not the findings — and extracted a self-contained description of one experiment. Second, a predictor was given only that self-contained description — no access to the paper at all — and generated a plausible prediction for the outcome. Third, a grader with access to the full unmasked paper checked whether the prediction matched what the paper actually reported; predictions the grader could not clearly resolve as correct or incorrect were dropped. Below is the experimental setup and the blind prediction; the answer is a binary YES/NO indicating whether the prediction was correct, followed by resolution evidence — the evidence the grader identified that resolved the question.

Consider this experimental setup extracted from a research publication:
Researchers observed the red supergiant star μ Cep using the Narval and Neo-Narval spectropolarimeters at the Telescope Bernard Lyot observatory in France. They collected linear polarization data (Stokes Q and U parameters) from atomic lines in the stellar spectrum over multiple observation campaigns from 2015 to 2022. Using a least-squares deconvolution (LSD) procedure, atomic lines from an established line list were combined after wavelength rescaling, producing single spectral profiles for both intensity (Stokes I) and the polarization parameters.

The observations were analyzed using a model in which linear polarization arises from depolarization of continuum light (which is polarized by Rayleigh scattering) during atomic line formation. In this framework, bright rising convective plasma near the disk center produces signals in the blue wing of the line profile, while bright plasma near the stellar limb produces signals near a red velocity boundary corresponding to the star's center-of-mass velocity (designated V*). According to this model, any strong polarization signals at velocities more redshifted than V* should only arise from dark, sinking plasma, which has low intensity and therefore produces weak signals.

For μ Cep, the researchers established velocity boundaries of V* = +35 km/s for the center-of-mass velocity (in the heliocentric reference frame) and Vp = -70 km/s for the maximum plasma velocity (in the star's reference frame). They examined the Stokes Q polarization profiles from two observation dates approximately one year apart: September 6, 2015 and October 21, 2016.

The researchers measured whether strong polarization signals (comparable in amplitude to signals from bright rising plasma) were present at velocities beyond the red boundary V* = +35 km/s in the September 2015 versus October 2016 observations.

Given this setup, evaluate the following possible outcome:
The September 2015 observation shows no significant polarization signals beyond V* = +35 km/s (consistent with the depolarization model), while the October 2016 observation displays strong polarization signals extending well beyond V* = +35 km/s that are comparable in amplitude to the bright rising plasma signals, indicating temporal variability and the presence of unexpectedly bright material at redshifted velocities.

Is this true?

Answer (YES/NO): NO